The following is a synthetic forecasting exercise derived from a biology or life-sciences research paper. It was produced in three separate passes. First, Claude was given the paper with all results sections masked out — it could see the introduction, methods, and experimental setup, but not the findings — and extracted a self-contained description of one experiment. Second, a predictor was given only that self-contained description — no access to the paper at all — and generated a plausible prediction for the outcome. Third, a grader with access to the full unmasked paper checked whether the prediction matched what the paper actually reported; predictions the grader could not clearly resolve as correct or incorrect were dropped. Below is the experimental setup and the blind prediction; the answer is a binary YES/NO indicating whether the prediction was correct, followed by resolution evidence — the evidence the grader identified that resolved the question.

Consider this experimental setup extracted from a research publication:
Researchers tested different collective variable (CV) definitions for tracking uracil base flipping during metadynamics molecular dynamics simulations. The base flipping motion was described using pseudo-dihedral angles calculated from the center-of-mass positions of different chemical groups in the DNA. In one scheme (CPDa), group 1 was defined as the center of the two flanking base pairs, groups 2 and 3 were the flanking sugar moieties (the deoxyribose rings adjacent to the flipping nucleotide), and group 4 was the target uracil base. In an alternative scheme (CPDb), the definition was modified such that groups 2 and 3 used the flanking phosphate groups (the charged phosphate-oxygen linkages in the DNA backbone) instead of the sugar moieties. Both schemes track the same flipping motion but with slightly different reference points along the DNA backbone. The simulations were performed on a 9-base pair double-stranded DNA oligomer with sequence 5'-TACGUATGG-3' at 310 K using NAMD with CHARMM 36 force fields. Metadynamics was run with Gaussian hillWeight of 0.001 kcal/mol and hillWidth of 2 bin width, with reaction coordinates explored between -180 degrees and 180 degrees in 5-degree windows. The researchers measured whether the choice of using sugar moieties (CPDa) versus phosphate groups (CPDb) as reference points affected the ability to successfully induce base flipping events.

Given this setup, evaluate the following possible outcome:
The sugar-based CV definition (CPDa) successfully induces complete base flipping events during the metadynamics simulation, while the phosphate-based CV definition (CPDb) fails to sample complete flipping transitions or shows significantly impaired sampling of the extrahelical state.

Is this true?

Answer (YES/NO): NO